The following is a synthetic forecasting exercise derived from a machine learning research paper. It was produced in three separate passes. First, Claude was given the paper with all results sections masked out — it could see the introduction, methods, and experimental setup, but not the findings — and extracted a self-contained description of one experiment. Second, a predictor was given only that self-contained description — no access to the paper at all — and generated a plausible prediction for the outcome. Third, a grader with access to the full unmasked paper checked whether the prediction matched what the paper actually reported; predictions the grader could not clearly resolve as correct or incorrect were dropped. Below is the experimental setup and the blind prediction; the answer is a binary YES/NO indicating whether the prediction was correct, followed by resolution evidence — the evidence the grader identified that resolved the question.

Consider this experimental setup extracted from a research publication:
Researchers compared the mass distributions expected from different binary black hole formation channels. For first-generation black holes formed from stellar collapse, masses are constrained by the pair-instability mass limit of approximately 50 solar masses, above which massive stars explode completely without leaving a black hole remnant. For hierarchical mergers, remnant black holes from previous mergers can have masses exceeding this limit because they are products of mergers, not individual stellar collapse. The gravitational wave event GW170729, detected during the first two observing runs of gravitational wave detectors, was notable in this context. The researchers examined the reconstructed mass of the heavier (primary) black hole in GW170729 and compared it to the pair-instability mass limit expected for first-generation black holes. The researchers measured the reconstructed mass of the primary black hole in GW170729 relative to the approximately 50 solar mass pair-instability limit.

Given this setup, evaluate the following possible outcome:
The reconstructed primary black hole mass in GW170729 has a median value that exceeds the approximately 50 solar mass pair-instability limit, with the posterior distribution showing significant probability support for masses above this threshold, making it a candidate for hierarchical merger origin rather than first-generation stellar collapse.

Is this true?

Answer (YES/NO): YES